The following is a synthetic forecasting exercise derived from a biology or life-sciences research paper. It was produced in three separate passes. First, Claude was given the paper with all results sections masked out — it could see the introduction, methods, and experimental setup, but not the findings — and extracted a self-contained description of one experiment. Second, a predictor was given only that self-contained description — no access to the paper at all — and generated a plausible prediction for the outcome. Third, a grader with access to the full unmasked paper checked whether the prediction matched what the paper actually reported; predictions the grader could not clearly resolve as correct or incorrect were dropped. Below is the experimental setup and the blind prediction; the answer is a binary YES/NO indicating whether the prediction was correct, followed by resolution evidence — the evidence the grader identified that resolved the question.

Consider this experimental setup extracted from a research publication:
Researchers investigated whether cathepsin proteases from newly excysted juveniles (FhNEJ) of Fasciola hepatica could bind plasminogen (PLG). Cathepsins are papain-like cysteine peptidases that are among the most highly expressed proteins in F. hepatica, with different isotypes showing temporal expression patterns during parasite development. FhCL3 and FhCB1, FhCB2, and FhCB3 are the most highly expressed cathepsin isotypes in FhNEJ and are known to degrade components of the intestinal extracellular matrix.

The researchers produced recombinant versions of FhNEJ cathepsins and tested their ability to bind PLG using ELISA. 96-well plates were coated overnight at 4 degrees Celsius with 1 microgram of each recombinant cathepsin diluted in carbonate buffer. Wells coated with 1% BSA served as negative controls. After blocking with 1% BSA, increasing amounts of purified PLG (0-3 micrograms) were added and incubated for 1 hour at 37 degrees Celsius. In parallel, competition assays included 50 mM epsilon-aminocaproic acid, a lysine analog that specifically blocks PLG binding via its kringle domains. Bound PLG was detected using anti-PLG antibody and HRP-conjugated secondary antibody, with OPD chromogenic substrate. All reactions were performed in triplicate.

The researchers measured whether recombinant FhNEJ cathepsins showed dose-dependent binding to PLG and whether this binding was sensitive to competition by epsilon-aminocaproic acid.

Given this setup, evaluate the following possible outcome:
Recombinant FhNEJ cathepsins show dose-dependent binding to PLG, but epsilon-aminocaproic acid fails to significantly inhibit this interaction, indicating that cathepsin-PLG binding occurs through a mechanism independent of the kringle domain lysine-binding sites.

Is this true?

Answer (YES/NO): NO